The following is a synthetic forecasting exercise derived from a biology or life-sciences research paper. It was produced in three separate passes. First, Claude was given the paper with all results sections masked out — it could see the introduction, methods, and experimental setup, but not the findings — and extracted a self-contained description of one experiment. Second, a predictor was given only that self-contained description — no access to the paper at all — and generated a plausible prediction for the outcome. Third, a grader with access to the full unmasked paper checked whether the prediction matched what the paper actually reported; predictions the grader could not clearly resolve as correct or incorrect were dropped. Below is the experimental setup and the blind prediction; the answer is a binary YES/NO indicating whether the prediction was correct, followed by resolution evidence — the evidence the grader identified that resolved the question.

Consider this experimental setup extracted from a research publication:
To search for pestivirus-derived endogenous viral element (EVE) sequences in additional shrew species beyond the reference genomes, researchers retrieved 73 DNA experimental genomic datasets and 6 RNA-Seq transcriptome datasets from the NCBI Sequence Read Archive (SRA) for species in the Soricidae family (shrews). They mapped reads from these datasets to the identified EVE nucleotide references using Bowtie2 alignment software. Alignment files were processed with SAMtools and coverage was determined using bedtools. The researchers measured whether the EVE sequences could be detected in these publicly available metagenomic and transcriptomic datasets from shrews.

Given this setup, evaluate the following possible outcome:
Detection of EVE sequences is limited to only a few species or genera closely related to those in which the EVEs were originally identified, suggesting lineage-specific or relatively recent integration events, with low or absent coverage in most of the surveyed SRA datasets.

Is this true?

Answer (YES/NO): NO